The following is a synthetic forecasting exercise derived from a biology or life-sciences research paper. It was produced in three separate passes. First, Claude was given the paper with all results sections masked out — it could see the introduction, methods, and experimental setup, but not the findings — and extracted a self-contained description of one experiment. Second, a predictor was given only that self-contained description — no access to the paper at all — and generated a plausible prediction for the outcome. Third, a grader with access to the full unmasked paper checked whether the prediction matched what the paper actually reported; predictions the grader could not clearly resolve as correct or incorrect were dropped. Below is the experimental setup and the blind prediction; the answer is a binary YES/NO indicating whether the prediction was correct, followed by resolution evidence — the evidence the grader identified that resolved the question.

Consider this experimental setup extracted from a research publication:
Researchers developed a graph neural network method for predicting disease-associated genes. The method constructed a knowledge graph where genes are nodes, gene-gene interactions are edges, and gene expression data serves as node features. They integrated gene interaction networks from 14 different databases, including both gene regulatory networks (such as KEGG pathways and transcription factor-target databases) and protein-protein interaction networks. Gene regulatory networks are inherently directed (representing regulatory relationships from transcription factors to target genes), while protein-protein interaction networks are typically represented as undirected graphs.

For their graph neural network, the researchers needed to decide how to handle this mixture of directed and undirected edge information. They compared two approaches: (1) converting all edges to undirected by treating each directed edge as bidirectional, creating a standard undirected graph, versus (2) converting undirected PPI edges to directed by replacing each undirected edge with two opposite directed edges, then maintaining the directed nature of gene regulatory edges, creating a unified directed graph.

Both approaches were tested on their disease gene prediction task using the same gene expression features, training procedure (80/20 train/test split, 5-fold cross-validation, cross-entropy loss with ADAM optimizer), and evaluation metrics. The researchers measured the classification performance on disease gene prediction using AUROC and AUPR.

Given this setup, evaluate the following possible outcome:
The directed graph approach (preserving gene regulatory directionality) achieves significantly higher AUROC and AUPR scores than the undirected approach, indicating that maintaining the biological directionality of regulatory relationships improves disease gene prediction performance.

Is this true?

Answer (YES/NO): NO